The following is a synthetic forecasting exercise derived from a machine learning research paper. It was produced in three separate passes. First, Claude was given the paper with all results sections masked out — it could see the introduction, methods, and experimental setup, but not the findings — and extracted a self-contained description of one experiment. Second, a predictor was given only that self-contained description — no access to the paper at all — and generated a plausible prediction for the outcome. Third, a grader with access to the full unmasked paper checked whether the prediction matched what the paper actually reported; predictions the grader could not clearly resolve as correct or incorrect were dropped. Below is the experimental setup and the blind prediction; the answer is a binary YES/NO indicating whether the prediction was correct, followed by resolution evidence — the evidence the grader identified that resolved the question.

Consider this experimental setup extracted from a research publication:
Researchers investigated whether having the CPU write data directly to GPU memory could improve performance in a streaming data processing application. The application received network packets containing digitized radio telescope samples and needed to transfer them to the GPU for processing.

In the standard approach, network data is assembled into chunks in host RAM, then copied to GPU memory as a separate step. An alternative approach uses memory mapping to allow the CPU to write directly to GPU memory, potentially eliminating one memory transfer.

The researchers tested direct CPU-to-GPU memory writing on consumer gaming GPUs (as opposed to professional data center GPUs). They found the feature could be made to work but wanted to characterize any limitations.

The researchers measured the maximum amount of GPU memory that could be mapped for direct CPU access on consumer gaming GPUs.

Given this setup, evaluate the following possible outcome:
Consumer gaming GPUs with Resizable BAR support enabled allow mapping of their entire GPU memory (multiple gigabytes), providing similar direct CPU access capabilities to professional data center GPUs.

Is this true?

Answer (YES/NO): NO